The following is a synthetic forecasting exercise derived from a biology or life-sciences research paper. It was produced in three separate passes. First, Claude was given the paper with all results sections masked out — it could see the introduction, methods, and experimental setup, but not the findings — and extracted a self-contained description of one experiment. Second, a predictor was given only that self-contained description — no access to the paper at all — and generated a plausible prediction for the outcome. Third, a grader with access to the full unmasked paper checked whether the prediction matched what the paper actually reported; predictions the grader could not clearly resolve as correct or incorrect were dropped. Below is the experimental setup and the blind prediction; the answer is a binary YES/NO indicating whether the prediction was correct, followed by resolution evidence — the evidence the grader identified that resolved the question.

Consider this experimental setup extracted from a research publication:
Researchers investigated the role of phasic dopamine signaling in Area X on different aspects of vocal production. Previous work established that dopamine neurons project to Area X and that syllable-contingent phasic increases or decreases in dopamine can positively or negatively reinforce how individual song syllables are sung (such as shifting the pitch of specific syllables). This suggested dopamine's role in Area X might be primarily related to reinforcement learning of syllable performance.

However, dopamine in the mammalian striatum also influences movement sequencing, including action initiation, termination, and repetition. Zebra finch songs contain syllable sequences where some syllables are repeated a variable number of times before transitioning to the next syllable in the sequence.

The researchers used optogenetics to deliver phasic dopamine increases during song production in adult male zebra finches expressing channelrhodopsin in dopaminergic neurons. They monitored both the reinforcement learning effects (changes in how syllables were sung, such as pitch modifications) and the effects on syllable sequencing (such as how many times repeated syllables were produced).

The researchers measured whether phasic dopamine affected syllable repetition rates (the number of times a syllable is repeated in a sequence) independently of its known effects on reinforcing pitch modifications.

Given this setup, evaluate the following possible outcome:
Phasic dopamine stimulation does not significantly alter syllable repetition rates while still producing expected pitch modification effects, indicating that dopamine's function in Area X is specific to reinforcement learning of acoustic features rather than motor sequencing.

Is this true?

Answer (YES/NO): NO